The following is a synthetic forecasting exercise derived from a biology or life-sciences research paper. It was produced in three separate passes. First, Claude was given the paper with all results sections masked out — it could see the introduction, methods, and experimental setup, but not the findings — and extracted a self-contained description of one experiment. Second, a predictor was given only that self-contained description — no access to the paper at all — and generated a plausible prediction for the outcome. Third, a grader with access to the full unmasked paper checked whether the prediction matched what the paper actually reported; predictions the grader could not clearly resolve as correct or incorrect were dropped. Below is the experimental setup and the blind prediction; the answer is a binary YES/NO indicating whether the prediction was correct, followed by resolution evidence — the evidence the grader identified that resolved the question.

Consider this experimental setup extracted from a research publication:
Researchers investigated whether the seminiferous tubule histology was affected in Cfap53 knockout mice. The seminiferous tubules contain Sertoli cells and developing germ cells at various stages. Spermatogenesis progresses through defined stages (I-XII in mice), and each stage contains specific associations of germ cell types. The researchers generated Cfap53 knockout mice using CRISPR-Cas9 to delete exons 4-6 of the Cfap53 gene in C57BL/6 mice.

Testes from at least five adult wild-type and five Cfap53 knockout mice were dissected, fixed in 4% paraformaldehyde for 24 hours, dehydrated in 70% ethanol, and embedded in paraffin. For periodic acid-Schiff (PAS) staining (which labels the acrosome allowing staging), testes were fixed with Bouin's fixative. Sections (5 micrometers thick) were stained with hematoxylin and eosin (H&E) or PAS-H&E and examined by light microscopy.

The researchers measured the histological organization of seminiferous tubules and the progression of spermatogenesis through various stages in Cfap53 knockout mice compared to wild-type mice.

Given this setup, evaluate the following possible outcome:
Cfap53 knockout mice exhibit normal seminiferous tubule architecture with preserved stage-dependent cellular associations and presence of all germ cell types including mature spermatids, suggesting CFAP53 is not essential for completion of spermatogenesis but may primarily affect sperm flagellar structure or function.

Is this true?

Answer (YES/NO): NO